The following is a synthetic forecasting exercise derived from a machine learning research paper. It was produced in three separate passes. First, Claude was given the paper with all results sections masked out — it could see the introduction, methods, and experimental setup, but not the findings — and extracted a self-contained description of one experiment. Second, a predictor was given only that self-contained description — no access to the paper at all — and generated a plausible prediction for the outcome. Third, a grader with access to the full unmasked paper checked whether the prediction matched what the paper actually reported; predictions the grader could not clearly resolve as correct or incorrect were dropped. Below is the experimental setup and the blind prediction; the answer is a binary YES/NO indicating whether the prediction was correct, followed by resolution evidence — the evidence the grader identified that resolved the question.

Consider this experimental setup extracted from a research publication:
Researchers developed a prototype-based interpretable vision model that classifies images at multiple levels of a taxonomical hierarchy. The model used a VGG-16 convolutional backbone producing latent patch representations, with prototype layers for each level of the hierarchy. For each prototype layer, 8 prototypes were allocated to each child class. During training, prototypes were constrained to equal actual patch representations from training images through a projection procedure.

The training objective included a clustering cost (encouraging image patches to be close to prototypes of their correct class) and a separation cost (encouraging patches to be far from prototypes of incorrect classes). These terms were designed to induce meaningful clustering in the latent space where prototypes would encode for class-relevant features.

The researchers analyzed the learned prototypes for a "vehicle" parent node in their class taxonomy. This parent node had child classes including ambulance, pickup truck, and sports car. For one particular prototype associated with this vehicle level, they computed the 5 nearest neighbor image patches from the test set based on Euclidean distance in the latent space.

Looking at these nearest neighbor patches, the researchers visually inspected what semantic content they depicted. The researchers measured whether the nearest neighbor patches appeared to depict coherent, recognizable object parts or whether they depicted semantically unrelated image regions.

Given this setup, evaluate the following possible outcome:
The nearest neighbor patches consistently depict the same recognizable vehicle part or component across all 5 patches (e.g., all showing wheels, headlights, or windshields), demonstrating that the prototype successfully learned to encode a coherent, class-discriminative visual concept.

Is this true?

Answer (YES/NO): YES